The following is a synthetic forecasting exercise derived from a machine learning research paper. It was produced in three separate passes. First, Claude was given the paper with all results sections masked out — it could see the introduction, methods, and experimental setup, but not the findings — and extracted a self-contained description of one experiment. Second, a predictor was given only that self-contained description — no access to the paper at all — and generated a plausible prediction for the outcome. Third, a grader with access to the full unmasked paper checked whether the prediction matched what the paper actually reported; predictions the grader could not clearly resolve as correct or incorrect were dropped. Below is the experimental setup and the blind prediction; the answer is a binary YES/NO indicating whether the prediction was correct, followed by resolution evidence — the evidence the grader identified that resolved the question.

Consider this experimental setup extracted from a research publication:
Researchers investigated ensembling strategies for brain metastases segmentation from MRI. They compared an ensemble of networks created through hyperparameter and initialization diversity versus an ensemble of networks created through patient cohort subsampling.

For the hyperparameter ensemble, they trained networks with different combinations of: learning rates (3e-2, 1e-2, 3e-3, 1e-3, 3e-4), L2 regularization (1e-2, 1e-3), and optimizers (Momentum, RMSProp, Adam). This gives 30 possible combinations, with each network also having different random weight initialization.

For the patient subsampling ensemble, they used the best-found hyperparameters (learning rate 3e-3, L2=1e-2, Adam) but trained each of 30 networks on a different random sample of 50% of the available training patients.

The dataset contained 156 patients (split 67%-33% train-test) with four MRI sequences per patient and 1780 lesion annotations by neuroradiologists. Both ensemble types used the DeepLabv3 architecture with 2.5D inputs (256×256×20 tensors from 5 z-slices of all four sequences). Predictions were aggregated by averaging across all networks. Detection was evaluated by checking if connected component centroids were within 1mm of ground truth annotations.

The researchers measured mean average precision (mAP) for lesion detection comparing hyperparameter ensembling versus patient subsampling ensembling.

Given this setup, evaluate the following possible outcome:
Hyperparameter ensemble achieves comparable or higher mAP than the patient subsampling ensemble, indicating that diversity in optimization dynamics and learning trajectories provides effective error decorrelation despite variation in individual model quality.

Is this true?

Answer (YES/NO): NO